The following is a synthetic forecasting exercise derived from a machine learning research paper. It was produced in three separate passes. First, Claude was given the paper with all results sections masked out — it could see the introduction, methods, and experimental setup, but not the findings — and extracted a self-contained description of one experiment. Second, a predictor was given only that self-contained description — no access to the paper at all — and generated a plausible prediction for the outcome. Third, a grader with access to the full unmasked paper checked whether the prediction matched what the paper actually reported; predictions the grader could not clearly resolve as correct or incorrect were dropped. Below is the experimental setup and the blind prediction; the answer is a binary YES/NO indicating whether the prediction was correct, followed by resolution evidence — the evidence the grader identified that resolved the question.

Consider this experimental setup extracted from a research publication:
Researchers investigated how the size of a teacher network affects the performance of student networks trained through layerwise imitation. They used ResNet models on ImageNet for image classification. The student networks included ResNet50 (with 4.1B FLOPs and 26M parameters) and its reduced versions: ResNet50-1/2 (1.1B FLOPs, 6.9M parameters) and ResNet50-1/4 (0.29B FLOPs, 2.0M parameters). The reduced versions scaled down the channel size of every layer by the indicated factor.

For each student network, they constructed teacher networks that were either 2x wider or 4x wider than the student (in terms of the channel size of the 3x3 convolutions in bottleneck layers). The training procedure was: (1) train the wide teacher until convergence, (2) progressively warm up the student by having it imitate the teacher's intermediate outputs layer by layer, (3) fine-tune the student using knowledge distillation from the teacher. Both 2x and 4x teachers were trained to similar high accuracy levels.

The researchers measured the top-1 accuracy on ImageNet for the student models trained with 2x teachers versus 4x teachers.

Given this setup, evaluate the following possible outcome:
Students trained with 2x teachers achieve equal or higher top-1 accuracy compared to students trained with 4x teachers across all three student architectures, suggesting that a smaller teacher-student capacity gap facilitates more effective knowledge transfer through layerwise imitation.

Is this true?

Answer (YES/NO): NO